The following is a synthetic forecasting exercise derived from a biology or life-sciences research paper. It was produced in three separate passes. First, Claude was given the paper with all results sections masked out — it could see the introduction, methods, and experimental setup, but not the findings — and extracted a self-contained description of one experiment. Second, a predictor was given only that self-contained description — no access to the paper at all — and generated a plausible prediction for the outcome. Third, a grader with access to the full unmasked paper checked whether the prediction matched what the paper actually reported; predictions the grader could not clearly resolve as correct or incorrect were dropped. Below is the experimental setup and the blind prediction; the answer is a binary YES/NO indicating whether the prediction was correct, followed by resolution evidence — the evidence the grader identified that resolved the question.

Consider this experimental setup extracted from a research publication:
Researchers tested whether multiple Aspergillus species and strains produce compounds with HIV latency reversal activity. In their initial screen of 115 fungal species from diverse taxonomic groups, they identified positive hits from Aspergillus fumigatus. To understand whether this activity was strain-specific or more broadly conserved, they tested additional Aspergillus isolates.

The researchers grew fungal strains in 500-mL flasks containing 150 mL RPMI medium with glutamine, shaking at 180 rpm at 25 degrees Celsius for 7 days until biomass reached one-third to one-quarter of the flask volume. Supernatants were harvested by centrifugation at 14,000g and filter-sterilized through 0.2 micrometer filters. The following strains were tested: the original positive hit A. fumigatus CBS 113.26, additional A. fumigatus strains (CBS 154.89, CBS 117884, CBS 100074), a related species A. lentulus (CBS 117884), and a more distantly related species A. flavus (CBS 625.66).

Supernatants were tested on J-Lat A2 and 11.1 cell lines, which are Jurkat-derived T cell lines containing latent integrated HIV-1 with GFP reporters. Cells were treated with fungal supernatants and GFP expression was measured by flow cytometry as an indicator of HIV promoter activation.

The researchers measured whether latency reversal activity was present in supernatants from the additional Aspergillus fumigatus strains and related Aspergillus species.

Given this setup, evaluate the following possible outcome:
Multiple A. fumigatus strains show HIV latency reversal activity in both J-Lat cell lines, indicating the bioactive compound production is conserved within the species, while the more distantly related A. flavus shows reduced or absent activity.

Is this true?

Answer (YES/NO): NO